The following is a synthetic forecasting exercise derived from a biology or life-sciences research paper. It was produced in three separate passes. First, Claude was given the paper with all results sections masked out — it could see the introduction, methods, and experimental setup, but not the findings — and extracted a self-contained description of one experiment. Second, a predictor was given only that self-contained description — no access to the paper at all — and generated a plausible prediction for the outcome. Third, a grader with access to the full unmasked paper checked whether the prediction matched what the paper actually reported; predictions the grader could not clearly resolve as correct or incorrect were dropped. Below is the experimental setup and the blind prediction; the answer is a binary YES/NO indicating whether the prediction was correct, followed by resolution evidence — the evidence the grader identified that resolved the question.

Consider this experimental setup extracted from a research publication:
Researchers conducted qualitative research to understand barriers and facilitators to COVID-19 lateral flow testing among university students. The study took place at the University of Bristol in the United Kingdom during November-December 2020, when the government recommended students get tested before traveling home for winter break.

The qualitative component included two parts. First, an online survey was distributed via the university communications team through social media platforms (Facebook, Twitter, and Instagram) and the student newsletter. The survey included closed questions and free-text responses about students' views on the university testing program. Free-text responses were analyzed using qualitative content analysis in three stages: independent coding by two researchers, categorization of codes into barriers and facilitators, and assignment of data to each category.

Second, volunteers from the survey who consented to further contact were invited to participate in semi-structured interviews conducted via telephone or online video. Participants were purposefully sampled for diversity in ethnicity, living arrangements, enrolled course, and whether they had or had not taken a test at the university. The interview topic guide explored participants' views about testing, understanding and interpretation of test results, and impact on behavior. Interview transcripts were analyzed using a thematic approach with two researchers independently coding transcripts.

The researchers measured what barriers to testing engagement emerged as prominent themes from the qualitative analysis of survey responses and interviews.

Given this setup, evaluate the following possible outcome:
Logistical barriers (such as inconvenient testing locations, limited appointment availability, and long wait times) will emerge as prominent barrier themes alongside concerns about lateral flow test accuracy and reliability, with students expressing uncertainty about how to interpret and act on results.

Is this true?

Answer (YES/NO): NO